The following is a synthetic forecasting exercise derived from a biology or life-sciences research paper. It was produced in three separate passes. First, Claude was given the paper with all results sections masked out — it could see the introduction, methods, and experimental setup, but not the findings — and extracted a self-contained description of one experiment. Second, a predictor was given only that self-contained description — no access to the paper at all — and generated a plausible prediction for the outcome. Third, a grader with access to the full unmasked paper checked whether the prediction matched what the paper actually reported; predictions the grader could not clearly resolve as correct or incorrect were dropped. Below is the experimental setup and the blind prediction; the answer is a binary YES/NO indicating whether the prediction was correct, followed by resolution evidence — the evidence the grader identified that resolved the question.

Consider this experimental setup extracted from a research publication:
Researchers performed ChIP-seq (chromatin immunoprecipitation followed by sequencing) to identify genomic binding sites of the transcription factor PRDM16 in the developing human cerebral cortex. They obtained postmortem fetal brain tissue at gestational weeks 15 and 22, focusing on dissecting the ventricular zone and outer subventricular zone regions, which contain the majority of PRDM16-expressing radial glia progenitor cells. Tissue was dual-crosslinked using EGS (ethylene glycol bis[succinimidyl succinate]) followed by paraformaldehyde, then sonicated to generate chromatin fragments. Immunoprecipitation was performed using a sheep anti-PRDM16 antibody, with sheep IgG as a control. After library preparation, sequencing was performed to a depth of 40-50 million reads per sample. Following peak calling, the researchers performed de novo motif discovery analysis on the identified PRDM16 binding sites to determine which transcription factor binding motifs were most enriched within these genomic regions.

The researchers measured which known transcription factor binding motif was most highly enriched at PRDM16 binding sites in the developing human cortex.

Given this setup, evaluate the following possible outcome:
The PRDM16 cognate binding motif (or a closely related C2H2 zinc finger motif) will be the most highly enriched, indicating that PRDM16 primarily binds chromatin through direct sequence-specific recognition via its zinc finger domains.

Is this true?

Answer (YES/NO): NO